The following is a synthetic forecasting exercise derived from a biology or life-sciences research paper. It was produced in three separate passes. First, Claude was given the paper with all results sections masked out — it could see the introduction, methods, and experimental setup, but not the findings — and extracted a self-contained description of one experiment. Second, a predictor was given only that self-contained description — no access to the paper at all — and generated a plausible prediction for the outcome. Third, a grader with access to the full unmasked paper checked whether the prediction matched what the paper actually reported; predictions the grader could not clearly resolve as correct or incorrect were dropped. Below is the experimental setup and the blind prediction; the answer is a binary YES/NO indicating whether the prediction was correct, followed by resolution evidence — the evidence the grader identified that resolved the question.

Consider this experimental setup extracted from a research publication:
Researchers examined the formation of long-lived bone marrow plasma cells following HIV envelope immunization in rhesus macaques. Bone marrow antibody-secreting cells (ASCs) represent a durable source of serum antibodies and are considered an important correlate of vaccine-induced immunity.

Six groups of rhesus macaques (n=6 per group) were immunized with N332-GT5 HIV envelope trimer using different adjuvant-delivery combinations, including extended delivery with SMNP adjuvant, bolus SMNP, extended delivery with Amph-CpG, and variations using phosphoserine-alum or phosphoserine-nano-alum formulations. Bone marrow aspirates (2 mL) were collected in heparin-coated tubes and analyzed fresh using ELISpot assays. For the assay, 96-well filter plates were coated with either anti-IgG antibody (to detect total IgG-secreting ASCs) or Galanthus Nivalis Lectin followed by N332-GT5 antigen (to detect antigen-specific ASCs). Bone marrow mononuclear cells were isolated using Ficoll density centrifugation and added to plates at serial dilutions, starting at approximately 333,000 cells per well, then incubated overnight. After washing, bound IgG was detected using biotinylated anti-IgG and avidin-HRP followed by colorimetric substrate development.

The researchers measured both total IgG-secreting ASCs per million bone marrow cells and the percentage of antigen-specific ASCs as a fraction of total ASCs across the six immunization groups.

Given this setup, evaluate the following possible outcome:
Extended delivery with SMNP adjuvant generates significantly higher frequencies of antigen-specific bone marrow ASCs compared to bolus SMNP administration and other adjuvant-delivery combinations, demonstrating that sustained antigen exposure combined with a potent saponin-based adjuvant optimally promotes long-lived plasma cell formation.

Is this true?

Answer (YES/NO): YES